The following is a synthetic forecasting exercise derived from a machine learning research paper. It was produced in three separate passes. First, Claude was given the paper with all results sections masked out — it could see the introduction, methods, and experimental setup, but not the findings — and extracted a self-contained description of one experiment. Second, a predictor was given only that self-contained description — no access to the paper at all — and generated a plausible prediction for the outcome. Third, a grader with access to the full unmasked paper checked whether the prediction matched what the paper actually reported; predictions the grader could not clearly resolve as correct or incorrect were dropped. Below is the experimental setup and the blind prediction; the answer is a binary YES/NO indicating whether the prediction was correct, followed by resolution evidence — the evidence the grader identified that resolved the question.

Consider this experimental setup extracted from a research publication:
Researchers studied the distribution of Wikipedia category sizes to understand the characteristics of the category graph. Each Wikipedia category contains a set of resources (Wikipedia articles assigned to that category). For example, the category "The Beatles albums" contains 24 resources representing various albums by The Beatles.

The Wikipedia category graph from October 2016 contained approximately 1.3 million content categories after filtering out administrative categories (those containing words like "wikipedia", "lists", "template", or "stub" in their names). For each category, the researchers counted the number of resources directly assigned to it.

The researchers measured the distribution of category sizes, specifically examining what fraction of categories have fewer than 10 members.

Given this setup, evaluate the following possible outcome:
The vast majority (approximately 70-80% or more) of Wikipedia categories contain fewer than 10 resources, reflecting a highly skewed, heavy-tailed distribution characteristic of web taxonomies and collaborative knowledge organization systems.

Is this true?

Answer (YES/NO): YES